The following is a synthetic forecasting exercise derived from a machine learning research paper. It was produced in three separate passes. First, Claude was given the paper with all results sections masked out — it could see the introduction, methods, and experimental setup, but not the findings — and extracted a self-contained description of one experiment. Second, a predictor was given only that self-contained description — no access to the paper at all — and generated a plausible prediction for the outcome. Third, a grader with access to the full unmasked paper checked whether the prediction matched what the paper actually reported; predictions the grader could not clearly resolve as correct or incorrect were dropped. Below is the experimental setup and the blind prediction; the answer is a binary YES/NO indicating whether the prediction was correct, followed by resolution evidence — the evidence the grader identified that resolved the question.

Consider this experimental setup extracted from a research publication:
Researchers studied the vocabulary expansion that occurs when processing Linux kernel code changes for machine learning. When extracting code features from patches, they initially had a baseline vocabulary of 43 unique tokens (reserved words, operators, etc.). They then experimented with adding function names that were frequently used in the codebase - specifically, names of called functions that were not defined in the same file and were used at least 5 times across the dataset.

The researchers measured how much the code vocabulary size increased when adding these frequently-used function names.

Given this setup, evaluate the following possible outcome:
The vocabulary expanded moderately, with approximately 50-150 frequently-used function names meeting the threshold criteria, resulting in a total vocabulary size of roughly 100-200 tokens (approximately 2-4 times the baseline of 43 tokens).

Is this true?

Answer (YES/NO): NO